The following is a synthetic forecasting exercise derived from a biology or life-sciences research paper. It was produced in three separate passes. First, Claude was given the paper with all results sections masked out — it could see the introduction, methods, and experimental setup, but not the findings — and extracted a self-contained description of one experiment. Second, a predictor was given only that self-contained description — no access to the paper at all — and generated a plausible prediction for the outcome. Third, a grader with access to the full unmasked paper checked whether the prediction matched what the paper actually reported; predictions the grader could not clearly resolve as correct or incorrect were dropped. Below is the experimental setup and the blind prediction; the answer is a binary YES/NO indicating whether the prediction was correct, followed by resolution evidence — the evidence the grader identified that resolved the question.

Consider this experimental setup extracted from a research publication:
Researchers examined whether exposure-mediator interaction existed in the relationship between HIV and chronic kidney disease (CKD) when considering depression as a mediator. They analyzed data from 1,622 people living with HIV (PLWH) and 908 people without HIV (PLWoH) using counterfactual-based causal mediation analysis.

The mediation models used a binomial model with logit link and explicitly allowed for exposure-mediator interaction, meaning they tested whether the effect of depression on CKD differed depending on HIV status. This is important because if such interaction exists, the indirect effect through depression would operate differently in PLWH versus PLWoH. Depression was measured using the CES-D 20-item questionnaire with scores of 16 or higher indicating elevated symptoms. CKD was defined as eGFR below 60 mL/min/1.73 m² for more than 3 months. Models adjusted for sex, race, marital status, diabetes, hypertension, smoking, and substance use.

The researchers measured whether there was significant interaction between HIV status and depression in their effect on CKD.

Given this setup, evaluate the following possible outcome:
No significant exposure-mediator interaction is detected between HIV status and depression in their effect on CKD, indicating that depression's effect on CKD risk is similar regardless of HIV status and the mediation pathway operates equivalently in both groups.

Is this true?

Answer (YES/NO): YES